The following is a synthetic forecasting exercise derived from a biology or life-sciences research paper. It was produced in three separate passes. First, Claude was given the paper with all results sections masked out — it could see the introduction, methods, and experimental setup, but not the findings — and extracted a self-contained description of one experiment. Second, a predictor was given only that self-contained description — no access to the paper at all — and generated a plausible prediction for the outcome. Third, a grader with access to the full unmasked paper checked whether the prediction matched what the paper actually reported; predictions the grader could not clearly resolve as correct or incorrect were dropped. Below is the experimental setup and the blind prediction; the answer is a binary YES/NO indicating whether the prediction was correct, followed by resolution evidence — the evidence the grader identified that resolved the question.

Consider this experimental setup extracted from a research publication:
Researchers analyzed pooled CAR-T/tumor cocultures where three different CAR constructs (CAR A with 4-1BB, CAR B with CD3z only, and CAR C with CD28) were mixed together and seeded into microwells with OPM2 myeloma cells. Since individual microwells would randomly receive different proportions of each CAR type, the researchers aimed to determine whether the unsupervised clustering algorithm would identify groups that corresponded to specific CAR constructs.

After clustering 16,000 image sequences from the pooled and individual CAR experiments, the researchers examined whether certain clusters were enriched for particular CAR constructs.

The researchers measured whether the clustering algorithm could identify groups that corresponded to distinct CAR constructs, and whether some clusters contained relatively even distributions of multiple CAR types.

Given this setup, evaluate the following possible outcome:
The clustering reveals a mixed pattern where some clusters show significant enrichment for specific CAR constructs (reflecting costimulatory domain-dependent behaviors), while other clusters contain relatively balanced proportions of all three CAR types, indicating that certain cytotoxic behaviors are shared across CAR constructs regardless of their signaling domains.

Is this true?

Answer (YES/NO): YES